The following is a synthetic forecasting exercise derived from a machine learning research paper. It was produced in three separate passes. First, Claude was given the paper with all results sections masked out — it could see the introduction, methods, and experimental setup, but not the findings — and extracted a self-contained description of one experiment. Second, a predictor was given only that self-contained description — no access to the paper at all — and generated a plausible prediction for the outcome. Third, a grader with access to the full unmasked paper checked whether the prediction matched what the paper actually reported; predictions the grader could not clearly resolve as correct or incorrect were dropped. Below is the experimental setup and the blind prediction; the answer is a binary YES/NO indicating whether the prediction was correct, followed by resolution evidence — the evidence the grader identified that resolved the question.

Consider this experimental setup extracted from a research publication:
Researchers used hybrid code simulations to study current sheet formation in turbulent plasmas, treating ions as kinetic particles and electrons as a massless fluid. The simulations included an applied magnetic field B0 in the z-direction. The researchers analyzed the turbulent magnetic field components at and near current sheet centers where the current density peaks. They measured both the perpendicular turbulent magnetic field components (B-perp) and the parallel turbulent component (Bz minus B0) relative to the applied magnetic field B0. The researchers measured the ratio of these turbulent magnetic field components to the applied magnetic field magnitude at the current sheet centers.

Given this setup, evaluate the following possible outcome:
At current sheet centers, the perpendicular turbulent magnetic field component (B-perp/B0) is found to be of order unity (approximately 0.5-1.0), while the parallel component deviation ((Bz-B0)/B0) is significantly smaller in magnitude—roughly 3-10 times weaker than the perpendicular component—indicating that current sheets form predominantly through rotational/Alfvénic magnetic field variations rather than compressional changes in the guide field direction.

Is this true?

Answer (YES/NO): NO